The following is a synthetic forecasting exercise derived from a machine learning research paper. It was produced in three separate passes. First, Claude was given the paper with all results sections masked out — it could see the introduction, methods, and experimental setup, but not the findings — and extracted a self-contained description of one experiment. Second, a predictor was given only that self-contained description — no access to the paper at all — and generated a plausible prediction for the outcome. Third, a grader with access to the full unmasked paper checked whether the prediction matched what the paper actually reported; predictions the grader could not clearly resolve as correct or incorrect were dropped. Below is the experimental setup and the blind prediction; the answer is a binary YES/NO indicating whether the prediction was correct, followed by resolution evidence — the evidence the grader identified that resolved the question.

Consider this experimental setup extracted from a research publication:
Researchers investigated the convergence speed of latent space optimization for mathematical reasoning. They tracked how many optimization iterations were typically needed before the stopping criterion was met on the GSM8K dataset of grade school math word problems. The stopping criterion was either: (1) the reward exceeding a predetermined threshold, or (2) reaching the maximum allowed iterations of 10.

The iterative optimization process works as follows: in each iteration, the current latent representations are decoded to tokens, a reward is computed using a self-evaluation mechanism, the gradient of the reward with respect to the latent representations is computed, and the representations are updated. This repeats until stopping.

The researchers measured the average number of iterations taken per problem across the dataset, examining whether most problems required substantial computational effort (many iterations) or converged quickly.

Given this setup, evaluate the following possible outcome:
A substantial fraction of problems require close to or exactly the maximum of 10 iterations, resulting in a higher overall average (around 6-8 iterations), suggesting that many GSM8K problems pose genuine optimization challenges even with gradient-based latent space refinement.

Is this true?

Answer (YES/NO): NO